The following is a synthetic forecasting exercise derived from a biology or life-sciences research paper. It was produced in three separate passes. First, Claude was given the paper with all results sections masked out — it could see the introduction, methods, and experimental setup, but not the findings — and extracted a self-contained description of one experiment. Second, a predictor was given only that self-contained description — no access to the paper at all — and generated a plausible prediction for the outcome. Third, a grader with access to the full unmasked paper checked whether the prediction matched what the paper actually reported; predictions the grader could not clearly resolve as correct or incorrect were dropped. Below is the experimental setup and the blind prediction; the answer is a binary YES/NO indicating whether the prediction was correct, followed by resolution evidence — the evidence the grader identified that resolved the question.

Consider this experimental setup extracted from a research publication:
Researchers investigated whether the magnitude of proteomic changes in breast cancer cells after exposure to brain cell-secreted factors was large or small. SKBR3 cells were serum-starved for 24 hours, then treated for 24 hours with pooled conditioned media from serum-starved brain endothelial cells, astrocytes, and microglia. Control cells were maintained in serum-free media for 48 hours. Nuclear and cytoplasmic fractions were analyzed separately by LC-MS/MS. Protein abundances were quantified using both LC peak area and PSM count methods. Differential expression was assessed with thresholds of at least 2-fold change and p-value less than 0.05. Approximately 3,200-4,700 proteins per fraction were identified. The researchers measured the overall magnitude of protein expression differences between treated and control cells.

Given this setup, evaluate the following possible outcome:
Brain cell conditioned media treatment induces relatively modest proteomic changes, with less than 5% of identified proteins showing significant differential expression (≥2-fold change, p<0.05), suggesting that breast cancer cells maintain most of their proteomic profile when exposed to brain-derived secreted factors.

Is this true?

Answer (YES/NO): NO